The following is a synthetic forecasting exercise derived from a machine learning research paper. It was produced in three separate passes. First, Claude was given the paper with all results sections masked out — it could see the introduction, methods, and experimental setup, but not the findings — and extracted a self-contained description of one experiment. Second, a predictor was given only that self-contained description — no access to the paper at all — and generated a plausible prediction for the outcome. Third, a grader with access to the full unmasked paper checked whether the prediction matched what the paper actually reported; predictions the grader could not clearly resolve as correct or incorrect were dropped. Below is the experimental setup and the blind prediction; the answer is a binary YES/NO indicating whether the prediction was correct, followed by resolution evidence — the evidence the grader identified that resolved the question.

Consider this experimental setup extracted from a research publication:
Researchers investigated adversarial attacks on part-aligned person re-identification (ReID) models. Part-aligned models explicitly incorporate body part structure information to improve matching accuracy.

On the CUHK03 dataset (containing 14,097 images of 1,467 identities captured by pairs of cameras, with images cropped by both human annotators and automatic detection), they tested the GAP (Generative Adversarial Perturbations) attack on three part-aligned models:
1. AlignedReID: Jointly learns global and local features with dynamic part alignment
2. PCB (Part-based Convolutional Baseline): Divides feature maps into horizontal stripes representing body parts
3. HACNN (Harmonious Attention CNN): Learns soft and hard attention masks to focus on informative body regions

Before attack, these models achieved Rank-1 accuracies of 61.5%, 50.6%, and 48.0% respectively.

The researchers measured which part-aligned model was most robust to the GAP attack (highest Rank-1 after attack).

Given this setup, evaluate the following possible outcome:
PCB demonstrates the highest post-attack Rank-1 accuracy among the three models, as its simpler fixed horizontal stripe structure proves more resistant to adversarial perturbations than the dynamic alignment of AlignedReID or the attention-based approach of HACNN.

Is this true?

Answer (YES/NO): NO